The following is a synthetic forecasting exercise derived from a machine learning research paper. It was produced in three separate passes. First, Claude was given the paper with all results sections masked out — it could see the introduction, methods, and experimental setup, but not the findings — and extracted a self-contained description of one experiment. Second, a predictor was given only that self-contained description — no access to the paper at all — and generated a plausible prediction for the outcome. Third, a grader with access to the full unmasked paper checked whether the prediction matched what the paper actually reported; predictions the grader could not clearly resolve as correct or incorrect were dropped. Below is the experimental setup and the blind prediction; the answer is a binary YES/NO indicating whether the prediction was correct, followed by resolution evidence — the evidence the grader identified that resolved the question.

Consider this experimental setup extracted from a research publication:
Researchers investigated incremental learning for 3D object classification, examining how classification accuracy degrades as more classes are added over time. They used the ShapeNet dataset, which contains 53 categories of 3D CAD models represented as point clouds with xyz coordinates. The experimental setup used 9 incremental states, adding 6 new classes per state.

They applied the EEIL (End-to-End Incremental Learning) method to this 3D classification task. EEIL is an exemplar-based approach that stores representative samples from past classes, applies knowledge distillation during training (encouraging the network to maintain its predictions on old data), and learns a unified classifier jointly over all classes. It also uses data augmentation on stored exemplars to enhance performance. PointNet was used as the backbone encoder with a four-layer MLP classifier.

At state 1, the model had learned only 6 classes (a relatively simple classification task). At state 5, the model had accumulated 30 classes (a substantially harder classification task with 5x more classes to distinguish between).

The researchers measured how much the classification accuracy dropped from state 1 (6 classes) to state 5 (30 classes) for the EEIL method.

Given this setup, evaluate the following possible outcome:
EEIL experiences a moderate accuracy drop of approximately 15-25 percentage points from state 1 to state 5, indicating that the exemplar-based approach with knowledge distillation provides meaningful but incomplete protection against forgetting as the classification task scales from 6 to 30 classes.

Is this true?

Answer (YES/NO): YES